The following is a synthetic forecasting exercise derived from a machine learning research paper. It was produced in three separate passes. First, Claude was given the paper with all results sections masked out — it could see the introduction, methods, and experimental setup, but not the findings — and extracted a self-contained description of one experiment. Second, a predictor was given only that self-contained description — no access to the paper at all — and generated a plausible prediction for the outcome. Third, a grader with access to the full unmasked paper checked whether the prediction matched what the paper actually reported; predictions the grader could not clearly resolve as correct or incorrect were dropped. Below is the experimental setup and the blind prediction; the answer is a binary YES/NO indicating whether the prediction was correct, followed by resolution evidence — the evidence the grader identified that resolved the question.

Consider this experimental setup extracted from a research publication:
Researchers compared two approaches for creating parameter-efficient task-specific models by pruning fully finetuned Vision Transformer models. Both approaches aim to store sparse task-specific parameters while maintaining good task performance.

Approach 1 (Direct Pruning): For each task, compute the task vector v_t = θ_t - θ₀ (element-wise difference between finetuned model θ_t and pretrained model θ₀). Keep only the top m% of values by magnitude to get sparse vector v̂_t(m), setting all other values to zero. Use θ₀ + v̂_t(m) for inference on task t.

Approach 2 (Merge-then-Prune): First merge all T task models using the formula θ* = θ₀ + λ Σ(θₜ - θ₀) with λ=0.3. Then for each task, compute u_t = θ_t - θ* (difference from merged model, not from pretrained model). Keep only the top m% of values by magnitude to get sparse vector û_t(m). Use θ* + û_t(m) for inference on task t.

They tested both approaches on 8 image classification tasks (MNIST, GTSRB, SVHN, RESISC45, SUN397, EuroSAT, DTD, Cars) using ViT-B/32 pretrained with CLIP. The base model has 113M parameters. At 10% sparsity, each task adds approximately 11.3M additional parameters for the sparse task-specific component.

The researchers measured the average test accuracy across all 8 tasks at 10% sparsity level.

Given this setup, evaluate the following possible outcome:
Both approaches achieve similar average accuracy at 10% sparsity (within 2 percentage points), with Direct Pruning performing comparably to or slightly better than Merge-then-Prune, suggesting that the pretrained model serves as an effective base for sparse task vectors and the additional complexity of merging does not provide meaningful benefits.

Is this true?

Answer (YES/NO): NO